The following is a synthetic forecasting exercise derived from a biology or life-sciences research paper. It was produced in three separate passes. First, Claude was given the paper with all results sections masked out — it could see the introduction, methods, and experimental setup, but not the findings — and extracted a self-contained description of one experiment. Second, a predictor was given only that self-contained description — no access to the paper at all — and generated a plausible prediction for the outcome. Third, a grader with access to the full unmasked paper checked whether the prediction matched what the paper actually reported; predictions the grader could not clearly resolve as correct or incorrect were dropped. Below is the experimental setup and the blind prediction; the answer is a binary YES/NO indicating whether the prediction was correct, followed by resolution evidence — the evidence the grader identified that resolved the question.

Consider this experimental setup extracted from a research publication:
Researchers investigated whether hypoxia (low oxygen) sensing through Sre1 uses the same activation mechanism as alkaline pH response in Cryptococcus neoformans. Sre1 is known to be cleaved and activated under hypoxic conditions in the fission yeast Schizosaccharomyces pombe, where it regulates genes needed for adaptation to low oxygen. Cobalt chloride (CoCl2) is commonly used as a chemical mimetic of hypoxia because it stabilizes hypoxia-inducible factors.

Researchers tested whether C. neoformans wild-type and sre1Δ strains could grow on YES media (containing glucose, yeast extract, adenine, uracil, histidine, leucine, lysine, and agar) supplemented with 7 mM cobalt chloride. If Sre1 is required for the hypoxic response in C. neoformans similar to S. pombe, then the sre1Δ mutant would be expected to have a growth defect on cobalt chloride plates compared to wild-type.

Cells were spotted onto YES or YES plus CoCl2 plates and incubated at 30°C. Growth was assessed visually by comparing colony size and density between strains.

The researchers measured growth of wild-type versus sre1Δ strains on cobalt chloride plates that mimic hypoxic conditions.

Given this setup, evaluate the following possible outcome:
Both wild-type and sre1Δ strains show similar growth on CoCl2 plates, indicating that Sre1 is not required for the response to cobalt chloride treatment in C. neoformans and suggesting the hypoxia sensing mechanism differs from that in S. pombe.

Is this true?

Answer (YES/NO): NO